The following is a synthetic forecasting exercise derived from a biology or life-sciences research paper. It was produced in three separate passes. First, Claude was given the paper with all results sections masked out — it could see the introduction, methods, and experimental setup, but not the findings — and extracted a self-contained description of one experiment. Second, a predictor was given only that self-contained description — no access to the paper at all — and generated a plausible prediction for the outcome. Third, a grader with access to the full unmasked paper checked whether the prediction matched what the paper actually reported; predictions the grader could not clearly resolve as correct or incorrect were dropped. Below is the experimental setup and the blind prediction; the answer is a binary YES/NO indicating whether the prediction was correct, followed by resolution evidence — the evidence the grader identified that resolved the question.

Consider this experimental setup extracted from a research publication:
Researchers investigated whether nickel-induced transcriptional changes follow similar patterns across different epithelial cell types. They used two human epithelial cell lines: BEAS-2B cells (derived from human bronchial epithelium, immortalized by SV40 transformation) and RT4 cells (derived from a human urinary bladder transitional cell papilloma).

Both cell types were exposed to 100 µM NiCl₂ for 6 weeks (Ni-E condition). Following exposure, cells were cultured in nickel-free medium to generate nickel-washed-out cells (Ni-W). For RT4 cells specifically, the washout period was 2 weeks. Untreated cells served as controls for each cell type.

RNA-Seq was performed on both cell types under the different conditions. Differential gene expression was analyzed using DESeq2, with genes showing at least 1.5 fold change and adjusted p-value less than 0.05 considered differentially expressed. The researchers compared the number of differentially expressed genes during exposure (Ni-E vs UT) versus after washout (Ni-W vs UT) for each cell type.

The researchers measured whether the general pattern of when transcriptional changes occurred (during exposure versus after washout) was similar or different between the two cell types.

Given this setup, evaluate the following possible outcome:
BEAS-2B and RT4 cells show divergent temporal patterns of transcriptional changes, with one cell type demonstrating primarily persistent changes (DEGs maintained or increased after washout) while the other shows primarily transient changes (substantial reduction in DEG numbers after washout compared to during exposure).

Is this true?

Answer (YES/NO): NO